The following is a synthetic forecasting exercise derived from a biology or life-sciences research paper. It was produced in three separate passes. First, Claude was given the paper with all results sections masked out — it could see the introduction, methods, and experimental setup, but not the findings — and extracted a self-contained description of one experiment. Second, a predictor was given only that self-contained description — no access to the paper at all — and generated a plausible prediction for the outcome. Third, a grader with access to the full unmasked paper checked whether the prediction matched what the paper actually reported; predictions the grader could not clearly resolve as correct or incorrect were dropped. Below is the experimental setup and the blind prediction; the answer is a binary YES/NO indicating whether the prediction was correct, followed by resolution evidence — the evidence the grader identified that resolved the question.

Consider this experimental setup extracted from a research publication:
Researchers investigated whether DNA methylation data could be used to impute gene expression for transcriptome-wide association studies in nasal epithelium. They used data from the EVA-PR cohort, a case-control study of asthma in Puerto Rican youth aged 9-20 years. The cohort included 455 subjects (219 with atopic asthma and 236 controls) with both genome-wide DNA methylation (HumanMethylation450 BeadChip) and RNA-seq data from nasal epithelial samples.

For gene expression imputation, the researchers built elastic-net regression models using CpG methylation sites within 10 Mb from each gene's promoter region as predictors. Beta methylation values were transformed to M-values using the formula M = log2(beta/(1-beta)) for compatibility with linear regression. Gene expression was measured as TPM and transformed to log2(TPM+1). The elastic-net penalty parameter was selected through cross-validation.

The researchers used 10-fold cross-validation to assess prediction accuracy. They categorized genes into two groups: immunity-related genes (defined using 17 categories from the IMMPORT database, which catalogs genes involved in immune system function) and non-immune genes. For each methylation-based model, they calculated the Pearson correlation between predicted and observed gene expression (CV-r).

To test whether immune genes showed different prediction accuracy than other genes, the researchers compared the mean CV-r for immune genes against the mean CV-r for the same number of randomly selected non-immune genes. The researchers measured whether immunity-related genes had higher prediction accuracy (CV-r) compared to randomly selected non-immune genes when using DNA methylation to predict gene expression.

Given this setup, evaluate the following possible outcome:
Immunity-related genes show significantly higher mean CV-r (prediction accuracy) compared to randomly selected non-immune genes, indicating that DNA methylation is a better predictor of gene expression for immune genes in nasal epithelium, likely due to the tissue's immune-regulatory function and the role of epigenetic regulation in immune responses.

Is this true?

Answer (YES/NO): YES